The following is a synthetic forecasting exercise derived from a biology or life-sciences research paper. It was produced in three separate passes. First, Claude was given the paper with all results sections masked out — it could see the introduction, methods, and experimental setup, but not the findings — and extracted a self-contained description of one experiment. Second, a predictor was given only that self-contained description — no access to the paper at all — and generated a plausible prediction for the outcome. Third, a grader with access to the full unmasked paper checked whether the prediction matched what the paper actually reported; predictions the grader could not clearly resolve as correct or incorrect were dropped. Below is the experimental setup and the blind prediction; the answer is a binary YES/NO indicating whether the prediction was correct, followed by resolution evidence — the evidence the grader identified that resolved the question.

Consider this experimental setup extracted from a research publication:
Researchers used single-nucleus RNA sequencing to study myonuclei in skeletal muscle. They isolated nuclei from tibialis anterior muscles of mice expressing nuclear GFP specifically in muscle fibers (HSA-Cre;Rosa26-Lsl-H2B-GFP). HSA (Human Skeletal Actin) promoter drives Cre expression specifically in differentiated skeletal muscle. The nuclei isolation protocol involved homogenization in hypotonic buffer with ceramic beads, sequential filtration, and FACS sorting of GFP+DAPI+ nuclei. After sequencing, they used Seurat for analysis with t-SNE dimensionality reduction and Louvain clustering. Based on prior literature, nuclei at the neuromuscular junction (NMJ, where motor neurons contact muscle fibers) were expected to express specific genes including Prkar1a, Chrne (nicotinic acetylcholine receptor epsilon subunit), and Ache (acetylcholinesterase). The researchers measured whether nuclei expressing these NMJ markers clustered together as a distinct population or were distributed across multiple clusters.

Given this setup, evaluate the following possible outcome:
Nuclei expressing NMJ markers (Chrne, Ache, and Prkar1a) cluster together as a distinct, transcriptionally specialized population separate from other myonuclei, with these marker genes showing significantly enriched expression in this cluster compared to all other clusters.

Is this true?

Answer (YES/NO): YES